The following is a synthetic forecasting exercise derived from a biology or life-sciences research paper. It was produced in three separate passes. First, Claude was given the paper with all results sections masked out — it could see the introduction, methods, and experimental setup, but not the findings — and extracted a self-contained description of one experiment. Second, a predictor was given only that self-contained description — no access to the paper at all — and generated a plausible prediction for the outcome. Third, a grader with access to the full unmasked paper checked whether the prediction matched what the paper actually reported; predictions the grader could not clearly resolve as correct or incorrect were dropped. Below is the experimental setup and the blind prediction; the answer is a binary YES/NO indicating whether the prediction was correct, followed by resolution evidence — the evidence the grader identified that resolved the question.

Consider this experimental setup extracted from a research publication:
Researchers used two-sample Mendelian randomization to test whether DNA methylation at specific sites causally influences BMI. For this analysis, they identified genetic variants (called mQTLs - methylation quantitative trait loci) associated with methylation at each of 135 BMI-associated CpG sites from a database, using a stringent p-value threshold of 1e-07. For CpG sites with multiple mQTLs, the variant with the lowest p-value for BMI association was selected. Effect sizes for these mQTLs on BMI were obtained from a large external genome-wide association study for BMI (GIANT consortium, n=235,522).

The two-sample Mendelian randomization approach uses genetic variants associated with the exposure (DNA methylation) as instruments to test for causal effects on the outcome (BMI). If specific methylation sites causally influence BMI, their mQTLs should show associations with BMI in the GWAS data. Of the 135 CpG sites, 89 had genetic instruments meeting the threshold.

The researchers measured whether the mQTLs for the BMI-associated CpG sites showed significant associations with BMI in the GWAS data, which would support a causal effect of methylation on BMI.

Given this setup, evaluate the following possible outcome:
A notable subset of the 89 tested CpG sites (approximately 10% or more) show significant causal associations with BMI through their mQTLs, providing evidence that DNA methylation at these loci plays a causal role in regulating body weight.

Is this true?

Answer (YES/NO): NO